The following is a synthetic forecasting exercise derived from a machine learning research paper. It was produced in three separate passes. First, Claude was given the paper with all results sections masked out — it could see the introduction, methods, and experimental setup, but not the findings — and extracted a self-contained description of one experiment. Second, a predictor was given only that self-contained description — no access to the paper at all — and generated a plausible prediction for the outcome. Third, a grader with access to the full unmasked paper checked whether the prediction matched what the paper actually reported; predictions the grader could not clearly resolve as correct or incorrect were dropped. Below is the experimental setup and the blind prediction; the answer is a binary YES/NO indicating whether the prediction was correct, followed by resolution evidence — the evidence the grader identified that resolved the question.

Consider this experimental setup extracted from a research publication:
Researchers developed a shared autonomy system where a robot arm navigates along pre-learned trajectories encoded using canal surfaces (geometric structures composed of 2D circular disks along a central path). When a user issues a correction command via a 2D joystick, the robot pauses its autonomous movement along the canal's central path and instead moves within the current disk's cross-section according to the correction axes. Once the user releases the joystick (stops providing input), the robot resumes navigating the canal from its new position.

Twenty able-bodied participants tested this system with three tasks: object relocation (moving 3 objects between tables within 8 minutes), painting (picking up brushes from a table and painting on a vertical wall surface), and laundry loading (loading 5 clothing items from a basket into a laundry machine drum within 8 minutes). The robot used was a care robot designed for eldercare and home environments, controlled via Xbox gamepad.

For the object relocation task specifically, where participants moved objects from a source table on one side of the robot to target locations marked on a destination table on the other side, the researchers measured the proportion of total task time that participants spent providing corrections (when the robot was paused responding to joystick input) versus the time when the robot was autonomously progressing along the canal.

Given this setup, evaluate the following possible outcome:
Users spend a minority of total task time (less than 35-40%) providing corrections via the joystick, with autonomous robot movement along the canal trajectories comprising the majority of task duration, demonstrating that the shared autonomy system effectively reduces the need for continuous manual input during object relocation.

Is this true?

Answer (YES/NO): YES